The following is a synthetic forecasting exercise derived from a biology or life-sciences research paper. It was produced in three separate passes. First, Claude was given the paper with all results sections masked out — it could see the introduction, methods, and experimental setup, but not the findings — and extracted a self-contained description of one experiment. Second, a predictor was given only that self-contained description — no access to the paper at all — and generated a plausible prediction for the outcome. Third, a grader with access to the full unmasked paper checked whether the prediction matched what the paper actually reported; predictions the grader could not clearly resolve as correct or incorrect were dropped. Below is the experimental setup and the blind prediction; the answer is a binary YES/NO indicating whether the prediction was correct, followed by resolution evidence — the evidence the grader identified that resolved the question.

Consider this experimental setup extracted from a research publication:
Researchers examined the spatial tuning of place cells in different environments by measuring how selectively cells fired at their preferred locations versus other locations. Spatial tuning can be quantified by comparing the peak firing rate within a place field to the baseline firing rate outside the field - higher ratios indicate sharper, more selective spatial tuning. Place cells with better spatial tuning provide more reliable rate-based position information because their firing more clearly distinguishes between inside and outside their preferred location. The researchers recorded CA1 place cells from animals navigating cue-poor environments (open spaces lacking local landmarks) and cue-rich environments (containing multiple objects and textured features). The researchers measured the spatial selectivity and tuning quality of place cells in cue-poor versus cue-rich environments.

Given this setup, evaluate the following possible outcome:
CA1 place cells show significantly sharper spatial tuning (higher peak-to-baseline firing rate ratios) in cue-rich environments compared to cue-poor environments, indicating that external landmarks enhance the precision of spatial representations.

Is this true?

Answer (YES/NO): NO